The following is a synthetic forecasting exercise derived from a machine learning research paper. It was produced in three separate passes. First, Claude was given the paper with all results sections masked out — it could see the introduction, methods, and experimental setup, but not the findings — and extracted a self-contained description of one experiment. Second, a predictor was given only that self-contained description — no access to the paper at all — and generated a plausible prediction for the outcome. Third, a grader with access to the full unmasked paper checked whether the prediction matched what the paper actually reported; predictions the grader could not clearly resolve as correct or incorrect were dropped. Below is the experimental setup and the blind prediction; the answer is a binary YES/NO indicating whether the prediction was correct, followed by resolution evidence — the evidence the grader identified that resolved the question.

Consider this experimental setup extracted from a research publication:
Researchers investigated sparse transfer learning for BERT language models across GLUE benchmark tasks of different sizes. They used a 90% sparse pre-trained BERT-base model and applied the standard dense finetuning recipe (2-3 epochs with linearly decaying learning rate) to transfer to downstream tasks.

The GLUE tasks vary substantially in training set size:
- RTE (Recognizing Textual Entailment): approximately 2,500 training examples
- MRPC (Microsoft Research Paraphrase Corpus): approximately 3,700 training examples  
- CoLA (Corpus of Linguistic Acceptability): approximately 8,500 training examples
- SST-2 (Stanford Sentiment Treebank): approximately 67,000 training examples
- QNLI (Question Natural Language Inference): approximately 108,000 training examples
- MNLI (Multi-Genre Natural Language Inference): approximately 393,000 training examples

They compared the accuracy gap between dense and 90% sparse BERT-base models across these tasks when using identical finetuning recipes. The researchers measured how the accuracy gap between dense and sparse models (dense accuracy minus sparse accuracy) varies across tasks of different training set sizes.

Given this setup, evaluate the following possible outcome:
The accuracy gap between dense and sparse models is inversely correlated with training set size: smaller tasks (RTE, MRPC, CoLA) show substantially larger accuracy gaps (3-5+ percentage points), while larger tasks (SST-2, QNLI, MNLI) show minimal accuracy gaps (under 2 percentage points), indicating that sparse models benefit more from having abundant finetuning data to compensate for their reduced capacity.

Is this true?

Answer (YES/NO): NO